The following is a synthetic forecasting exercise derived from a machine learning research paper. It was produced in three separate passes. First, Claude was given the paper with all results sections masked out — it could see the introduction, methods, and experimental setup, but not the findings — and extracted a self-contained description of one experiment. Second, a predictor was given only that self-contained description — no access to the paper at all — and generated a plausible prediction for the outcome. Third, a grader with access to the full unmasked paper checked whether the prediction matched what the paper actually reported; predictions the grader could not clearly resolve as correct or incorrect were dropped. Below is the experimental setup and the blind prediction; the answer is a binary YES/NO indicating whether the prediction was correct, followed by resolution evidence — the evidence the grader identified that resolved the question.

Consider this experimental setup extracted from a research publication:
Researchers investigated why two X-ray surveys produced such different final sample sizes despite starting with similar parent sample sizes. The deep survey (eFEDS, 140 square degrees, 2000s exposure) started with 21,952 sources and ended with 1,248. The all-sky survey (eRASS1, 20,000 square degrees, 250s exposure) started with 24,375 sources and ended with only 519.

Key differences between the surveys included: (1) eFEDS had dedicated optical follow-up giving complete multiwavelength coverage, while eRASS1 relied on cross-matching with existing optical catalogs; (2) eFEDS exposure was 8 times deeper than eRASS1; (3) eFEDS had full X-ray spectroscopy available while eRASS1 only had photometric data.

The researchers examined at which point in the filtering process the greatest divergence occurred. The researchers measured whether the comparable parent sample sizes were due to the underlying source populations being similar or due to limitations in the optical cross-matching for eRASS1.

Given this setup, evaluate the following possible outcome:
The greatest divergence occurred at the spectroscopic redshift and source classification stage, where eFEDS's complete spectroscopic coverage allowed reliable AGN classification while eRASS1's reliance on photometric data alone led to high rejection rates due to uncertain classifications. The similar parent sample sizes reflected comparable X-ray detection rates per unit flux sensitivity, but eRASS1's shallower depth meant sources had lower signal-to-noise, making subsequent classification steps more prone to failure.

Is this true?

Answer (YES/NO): NO